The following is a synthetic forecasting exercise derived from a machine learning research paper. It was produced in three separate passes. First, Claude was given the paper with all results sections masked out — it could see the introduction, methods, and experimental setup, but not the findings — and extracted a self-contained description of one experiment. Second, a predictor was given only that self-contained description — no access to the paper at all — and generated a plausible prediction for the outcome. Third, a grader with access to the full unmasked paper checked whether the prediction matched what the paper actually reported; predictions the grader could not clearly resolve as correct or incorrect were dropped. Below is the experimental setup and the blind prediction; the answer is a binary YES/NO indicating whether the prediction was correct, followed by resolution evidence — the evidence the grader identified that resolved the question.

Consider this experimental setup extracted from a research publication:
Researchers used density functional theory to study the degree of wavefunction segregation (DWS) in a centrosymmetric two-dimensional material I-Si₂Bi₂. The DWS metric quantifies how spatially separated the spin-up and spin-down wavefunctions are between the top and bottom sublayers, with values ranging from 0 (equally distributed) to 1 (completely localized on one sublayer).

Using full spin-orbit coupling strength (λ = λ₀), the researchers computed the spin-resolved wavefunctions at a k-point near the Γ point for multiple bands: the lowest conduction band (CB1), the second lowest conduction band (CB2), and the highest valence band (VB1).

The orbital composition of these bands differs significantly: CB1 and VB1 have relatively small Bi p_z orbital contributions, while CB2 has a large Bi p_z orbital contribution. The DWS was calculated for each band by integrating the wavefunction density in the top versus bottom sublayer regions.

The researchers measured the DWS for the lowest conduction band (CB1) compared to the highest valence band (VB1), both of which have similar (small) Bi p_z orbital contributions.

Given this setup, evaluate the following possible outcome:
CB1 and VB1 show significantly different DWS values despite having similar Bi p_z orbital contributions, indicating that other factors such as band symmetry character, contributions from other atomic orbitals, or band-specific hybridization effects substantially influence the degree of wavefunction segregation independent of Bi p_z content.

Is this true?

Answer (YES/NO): NO